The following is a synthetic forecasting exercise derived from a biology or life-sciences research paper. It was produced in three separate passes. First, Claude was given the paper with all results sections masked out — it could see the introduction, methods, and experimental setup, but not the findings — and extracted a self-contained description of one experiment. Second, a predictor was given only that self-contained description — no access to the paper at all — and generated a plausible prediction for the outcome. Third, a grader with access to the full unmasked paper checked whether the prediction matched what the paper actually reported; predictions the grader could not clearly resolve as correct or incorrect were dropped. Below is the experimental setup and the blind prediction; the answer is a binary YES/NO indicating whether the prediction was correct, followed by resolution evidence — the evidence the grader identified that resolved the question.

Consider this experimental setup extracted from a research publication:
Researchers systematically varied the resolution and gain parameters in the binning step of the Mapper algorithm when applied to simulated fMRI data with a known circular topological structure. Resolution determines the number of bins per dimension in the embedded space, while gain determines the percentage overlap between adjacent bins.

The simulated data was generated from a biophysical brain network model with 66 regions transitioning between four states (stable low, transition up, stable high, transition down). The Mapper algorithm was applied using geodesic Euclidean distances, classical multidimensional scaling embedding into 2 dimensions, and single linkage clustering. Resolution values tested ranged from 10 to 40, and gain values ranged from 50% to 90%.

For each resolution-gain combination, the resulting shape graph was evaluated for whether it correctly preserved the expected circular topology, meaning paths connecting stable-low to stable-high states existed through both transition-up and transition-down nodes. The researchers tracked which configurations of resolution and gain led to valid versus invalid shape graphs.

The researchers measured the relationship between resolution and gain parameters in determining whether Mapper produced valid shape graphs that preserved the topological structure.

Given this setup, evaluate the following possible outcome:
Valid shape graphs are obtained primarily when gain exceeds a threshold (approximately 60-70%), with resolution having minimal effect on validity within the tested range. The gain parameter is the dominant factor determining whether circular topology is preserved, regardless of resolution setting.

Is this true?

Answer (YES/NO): NO